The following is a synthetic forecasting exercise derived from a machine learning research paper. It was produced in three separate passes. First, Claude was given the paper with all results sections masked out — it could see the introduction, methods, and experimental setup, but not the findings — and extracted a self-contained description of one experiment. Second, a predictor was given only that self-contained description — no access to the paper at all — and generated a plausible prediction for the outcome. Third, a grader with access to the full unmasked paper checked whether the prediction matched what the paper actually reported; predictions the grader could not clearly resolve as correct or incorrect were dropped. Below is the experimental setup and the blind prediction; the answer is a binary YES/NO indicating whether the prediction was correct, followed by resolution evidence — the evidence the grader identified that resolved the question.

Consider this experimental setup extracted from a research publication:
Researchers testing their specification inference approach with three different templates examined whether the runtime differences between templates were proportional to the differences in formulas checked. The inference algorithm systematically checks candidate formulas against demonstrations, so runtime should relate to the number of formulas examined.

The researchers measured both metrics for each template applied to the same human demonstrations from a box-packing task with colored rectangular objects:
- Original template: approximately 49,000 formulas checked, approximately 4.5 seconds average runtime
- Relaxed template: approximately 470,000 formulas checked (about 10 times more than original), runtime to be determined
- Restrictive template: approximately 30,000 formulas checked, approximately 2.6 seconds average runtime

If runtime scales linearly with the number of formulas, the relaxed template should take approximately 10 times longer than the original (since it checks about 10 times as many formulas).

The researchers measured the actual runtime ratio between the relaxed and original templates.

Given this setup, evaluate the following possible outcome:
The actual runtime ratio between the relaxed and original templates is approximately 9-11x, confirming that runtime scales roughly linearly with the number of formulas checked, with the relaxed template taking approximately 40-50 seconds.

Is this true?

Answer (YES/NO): NO